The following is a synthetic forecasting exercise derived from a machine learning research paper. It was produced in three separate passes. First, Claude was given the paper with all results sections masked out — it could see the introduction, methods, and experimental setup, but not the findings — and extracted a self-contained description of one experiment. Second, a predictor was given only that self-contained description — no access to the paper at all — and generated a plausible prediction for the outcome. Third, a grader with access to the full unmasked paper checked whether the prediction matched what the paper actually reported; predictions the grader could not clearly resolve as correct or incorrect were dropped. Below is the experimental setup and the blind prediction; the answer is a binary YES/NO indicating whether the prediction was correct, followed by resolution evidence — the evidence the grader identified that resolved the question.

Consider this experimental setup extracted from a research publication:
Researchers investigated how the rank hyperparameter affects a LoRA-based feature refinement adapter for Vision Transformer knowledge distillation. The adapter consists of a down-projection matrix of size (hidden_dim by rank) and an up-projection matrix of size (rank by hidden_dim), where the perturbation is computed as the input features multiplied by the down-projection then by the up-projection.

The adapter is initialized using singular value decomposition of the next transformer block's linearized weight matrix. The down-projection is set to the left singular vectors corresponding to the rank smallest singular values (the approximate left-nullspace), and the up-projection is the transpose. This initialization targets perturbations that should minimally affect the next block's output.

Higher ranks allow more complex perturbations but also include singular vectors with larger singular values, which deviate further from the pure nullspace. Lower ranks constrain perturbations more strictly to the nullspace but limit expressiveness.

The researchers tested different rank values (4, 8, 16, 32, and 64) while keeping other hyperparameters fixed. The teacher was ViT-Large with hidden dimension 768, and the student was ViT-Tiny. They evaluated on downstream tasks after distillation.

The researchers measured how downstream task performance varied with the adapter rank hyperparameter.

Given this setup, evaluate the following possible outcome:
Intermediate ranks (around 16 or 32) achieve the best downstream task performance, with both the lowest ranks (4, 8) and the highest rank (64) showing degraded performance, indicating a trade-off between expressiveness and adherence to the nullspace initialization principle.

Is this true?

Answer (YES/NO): NO